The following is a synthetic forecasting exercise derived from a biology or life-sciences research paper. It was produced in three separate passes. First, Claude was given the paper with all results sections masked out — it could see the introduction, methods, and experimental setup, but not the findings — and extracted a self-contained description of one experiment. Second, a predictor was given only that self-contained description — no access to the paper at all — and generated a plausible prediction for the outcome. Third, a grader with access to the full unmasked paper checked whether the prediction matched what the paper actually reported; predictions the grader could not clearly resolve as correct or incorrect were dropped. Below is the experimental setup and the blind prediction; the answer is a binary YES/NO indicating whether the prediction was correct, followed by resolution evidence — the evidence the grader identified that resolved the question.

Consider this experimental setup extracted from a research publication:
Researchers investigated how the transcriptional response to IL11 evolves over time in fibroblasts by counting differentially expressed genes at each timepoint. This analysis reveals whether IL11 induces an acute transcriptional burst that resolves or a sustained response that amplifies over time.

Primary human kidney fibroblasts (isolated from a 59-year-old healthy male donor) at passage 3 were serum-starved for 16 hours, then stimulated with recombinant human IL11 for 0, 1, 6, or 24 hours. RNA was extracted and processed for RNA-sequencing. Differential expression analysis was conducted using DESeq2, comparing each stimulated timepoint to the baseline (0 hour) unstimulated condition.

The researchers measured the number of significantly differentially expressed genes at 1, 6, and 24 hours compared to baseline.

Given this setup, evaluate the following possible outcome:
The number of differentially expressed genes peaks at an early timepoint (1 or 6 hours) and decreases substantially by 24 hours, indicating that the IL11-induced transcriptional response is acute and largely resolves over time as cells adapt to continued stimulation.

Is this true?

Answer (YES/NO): YES